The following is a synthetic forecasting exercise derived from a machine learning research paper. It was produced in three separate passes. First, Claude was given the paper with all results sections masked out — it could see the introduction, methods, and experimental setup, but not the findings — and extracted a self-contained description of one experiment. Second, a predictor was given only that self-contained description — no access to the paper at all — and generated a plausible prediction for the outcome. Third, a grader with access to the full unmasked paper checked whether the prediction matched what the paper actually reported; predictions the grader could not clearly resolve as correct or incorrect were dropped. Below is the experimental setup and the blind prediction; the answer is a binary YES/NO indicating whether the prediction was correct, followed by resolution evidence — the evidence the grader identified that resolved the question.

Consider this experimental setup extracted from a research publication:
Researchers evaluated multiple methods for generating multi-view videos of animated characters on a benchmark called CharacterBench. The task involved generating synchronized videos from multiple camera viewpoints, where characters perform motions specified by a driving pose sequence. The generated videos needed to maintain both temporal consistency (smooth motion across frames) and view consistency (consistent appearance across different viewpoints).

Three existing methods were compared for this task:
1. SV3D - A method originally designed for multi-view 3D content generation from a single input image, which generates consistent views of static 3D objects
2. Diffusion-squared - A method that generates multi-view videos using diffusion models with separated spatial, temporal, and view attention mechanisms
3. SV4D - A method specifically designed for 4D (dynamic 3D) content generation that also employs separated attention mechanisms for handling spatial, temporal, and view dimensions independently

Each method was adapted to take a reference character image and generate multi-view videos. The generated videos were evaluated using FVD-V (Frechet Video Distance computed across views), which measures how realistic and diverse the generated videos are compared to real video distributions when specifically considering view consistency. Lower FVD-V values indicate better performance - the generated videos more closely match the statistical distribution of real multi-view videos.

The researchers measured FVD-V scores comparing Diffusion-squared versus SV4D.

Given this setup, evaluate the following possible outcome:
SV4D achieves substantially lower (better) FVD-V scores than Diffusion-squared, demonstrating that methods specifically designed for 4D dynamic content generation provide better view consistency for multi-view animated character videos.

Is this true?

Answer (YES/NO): NO